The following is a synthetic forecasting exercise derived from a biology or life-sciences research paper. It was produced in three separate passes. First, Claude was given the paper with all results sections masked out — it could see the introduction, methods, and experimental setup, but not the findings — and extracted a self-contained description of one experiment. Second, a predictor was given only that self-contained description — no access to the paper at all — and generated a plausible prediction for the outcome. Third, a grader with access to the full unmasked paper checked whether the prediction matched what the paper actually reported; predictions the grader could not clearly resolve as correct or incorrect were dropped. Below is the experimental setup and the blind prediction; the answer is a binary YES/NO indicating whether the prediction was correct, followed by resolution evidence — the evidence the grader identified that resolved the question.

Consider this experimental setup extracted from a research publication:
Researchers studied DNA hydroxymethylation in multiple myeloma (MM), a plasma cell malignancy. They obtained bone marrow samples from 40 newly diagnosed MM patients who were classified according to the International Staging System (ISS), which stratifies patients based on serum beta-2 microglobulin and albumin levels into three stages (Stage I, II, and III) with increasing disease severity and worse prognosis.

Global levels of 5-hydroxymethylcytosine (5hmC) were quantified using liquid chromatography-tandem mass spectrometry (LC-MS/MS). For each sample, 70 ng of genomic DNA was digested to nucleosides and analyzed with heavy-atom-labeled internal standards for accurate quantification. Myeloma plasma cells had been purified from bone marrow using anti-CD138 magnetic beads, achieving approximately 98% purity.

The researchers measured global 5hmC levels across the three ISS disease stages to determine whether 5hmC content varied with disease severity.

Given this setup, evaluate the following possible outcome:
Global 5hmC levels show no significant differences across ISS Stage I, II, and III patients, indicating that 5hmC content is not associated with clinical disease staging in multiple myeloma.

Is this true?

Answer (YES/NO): NO